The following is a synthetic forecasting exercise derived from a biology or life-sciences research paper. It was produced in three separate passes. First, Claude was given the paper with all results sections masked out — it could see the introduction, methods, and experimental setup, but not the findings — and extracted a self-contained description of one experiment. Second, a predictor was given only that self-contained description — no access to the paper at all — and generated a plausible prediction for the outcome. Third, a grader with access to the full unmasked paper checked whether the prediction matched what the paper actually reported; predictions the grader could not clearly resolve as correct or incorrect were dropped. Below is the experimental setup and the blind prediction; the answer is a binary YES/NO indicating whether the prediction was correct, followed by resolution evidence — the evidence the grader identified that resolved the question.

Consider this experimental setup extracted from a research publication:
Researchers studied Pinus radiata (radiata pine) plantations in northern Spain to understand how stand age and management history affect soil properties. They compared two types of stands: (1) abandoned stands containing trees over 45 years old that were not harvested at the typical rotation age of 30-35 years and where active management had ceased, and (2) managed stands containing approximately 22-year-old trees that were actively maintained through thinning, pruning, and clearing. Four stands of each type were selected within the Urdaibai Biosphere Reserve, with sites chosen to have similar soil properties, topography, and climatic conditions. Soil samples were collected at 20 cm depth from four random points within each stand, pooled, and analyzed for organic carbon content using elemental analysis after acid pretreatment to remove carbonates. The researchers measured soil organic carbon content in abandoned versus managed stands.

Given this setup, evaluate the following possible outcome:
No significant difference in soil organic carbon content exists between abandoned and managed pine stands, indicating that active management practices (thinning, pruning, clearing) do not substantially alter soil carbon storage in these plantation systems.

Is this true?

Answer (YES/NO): NO